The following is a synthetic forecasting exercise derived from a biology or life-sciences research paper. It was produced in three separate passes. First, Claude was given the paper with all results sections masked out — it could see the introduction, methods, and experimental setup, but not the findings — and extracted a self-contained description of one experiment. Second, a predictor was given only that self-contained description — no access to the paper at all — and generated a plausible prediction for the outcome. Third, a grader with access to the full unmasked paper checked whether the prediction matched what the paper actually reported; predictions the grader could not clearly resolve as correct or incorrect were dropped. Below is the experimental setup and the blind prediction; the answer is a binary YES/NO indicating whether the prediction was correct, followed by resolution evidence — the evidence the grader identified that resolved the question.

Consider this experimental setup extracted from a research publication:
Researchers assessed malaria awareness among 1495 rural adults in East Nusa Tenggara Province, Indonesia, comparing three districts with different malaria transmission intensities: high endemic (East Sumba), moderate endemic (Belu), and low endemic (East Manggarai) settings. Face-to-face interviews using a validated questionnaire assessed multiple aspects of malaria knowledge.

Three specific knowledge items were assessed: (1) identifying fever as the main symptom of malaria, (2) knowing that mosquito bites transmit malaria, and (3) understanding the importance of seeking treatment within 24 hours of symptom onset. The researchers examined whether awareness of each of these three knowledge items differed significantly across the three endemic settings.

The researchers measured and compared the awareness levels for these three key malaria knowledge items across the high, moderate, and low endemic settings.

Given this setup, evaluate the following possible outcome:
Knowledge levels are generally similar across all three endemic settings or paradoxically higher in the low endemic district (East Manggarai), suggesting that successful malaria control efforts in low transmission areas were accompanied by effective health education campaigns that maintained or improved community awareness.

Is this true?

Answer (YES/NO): NO